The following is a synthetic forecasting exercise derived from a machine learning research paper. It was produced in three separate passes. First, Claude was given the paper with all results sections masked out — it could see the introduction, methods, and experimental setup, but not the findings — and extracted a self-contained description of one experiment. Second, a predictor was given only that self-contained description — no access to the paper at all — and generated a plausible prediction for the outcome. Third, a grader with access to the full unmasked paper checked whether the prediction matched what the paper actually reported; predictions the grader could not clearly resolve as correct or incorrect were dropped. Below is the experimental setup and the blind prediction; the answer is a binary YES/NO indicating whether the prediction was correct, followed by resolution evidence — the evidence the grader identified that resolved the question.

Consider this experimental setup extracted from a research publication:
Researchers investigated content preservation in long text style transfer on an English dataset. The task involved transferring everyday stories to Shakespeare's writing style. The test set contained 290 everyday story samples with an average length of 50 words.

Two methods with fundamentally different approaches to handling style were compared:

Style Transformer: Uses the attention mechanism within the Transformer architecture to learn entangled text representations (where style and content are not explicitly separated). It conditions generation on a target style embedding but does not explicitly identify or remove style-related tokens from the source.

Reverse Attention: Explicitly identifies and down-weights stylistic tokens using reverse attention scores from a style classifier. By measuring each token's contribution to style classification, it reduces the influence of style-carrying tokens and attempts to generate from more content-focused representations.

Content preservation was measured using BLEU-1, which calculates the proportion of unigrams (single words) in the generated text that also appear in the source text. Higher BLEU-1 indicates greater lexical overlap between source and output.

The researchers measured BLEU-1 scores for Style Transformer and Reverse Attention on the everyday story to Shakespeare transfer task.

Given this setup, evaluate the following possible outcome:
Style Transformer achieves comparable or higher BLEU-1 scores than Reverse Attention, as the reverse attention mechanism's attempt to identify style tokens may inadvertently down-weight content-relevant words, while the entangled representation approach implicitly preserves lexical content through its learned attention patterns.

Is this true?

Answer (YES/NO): YES